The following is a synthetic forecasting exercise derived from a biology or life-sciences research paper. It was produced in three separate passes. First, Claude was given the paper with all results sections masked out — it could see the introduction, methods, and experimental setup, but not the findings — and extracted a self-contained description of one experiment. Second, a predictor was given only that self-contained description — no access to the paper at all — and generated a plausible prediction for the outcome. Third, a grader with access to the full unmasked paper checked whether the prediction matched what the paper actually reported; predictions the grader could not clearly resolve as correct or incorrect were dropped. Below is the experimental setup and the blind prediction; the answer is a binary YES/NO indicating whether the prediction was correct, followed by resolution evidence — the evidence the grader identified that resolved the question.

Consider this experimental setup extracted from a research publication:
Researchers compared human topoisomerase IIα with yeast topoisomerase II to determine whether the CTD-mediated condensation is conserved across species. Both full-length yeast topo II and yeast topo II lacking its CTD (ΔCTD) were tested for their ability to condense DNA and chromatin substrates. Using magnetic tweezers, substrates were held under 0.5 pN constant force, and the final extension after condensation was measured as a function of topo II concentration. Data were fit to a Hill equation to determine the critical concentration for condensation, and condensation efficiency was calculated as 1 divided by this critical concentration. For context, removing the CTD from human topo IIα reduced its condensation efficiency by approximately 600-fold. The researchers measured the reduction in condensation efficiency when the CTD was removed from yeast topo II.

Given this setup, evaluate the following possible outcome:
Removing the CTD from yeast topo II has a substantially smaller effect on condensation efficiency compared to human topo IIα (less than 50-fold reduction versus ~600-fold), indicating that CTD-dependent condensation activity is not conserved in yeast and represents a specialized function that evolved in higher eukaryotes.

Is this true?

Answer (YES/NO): NO